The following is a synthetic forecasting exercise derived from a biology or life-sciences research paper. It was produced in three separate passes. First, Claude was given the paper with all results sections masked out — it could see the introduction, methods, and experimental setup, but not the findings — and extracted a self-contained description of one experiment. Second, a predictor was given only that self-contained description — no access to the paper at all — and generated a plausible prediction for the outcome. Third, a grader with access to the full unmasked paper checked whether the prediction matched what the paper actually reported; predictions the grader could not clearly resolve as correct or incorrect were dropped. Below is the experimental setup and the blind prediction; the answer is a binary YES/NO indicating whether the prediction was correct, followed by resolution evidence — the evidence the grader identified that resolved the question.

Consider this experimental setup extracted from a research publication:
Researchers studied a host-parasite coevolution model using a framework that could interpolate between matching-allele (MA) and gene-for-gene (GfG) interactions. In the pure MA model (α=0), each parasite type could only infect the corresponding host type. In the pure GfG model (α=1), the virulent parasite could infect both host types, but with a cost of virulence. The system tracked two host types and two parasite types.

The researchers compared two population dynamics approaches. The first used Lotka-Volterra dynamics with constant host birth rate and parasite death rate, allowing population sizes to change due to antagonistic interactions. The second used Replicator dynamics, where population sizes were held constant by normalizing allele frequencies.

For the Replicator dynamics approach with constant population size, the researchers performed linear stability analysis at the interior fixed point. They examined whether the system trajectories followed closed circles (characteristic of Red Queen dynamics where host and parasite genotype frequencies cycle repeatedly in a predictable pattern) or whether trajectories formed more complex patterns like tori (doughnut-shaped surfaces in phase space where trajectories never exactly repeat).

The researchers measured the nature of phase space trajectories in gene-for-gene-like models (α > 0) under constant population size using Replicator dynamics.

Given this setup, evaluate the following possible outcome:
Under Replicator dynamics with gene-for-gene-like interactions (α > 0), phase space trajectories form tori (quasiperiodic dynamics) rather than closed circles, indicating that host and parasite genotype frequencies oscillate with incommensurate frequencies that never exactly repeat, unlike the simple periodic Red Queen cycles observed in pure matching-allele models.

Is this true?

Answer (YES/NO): NO